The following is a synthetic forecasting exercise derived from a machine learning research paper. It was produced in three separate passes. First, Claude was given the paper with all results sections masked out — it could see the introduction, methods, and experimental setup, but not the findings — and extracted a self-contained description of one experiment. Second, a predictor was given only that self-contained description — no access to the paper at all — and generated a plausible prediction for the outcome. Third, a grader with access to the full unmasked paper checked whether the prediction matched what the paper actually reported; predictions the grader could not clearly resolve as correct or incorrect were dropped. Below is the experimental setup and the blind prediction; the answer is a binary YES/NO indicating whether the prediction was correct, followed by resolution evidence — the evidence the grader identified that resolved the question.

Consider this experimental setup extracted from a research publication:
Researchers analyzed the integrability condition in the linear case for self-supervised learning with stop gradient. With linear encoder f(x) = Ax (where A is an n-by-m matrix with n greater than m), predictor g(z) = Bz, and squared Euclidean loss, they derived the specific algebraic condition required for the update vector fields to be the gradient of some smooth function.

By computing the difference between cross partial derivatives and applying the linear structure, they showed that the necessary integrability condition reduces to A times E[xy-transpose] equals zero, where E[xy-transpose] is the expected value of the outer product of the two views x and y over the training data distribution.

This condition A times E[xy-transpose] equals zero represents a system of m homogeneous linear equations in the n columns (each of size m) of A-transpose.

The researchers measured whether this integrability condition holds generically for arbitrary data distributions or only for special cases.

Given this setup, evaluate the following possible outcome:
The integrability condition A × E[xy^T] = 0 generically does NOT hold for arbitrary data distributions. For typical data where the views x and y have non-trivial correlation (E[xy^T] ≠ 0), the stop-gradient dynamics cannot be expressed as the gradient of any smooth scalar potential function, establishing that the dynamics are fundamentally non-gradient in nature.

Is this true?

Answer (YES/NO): YES